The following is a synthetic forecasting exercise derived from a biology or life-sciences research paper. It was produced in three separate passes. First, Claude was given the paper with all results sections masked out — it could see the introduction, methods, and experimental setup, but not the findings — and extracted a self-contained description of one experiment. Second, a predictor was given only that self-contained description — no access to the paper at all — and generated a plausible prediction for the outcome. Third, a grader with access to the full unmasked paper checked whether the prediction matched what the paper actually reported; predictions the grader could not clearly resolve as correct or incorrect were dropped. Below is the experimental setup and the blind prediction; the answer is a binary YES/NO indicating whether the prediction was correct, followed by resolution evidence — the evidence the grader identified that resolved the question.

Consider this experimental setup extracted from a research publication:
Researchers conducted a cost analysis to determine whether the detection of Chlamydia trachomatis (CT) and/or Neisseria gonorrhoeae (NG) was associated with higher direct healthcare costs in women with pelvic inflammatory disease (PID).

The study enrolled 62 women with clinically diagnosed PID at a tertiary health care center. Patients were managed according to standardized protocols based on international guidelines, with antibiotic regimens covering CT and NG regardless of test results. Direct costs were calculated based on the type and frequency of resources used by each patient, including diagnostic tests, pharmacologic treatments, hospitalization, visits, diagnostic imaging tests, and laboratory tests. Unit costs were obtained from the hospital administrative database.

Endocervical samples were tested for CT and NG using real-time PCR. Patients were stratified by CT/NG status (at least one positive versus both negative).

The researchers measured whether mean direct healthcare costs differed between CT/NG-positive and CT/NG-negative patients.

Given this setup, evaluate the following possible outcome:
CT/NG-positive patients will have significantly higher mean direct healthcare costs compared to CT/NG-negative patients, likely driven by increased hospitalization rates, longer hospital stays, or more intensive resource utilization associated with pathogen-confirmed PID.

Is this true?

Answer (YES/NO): NO